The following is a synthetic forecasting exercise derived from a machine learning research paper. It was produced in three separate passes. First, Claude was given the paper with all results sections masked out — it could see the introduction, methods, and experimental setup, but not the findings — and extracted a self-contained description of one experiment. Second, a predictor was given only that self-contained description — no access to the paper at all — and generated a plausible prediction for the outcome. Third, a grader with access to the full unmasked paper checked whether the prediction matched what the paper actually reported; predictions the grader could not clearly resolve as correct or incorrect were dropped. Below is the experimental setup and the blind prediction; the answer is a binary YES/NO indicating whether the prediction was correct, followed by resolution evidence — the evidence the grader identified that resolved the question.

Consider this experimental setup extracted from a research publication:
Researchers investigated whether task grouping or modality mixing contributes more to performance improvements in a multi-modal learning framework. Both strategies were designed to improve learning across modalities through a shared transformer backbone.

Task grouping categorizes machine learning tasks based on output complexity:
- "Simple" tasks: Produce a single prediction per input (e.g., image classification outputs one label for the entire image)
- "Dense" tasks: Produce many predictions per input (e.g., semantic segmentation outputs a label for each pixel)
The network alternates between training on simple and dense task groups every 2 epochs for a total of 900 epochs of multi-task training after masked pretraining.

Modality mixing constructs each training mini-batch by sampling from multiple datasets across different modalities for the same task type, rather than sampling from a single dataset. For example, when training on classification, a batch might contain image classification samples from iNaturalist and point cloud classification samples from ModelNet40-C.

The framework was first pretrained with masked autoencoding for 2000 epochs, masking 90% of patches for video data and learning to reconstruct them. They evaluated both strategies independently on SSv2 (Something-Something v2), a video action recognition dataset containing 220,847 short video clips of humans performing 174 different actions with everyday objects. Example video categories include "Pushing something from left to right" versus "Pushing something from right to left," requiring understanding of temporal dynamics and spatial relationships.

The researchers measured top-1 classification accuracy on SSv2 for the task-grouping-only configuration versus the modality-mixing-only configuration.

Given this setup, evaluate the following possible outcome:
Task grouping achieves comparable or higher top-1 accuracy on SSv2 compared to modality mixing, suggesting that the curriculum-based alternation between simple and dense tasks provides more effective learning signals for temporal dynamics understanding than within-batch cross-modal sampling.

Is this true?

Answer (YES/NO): YES